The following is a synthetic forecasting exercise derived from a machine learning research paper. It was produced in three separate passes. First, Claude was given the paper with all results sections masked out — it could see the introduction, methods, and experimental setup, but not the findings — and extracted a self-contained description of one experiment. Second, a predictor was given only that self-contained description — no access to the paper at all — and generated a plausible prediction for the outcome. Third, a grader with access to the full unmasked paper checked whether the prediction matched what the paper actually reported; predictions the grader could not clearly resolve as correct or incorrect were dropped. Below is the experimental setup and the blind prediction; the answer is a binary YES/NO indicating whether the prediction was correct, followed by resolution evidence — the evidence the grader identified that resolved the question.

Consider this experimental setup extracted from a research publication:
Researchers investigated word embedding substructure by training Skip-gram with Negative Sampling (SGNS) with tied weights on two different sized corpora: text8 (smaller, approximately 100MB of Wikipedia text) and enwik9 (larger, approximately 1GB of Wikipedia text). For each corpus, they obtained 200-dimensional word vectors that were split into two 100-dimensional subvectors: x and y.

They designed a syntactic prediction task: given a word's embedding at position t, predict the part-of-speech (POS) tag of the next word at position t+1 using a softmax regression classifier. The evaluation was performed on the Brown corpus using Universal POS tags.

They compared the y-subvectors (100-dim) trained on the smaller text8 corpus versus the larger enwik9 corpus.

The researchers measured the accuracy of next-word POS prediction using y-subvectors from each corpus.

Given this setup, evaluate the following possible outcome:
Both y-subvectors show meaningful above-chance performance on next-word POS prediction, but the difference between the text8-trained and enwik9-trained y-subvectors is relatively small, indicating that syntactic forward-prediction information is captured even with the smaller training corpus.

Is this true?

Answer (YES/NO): YES